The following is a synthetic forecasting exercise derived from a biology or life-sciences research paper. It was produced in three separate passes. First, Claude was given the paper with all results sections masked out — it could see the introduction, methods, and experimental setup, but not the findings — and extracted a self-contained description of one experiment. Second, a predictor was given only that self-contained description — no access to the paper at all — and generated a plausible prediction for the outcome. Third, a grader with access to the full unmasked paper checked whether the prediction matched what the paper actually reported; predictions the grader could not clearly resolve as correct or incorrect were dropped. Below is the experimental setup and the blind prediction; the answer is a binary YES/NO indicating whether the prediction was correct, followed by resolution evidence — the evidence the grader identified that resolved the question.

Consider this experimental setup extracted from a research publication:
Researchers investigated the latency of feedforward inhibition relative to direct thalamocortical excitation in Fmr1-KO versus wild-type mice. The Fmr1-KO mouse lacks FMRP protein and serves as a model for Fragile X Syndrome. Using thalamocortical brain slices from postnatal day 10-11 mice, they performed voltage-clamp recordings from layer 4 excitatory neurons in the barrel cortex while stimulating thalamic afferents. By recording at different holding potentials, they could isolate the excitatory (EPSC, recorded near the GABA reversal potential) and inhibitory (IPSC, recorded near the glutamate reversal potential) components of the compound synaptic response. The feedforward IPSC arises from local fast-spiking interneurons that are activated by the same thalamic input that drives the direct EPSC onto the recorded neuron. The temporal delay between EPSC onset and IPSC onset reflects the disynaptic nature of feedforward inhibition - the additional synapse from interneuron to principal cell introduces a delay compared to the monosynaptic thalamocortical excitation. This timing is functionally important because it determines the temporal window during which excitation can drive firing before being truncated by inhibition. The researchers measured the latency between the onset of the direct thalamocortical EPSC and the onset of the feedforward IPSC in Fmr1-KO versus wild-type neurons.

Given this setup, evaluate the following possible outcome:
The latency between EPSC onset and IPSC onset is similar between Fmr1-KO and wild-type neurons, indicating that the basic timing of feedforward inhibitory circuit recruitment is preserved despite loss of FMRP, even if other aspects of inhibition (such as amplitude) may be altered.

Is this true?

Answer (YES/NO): NO